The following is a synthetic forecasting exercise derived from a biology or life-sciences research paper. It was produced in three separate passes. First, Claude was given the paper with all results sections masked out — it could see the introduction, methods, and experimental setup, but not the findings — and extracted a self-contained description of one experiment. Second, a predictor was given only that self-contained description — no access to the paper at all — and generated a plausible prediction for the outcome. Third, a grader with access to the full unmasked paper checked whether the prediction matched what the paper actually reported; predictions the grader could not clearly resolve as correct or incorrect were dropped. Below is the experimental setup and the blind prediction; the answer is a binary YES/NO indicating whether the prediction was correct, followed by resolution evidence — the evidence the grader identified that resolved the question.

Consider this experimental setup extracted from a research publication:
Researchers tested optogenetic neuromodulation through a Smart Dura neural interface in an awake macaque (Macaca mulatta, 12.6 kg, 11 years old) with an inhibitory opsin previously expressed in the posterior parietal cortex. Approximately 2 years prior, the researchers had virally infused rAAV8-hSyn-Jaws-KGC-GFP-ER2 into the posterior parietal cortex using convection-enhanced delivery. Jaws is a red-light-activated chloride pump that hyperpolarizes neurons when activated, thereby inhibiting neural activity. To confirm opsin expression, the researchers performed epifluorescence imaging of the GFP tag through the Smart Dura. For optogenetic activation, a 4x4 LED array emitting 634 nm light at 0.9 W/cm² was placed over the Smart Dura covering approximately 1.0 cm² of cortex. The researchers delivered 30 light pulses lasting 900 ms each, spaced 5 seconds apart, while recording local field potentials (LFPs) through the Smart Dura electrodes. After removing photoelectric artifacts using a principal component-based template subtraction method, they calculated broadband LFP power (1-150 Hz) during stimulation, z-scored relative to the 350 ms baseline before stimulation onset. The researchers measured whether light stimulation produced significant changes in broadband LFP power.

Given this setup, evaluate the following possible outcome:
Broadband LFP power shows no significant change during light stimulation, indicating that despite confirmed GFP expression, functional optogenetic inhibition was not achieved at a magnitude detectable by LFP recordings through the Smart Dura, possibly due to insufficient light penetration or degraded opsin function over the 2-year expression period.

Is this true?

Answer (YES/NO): NO